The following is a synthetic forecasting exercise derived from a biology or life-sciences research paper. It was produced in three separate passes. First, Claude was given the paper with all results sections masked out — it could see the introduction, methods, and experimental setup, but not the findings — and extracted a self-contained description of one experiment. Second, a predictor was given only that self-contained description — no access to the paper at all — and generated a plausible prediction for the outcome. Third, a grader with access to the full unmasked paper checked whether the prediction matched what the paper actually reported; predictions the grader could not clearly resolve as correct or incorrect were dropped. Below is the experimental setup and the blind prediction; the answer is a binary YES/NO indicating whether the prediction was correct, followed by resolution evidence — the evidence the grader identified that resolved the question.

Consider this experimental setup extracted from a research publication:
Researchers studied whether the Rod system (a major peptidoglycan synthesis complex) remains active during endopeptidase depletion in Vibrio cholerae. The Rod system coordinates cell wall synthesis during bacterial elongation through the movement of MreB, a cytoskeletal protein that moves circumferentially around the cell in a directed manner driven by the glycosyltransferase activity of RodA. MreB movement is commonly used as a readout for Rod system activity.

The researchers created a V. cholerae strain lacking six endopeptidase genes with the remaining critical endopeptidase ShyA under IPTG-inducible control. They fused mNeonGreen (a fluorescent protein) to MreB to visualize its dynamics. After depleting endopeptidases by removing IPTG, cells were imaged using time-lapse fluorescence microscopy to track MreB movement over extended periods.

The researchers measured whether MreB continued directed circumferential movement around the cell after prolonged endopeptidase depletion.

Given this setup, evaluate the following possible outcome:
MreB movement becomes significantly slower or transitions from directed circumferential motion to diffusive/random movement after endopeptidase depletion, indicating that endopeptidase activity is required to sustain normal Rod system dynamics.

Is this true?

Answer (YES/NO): YES